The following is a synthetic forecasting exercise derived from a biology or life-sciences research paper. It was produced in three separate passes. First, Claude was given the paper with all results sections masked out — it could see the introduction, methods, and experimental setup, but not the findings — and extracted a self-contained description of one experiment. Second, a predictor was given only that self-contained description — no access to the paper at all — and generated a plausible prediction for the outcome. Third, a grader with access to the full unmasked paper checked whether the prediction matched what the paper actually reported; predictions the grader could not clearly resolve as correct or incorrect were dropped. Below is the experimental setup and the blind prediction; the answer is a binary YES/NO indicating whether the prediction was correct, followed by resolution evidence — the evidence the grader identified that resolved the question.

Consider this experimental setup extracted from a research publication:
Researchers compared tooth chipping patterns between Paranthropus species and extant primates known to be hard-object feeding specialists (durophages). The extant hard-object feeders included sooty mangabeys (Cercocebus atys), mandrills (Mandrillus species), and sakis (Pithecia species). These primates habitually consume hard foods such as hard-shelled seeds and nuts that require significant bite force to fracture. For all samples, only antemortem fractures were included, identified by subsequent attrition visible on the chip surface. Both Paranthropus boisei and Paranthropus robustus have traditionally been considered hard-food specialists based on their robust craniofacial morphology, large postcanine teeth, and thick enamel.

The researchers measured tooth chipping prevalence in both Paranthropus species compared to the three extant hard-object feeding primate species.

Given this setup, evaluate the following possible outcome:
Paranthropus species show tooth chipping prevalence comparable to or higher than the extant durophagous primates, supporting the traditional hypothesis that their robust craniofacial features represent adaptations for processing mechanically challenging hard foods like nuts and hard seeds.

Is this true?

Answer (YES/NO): NO